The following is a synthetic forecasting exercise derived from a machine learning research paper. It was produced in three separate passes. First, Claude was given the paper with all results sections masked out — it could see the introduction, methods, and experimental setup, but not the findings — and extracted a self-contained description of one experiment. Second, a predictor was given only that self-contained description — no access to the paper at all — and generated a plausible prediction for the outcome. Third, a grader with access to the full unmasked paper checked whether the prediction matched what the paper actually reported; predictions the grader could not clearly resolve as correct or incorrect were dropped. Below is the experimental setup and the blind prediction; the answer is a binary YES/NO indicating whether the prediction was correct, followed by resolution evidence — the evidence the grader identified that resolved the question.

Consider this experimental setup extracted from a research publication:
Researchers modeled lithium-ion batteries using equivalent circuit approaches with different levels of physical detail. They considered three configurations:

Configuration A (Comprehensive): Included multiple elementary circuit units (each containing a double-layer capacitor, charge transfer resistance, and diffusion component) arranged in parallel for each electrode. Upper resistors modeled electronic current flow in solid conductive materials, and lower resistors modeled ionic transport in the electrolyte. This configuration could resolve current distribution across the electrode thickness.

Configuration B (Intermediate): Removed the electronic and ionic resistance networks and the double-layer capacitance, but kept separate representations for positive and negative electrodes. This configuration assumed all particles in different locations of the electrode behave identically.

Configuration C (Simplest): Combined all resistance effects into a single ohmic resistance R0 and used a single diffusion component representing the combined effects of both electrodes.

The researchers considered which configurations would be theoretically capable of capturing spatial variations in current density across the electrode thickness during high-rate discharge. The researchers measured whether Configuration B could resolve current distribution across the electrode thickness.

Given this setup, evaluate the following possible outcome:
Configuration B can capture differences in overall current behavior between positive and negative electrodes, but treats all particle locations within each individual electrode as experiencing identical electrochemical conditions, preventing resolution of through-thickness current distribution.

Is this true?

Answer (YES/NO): YES